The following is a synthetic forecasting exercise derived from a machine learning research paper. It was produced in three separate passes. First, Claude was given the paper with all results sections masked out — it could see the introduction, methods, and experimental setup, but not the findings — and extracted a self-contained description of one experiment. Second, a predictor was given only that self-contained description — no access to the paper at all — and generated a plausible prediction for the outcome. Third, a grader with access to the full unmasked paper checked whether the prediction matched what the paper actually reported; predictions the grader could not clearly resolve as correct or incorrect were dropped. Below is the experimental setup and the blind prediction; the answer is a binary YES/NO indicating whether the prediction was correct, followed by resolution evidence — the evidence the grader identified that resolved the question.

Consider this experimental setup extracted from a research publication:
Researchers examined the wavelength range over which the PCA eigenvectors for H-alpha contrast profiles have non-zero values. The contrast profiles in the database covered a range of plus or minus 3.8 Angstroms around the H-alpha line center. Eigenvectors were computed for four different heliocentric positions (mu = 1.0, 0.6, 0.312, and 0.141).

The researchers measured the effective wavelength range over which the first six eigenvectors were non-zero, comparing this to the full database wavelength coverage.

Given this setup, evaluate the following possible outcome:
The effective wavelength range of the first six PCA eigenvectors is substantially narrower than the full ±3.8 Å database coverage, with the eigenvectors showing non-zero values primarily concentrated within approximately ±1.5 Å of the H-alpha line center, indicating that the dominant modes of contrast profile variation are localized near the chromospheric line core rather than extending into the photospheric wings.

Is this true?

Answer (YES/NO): NO